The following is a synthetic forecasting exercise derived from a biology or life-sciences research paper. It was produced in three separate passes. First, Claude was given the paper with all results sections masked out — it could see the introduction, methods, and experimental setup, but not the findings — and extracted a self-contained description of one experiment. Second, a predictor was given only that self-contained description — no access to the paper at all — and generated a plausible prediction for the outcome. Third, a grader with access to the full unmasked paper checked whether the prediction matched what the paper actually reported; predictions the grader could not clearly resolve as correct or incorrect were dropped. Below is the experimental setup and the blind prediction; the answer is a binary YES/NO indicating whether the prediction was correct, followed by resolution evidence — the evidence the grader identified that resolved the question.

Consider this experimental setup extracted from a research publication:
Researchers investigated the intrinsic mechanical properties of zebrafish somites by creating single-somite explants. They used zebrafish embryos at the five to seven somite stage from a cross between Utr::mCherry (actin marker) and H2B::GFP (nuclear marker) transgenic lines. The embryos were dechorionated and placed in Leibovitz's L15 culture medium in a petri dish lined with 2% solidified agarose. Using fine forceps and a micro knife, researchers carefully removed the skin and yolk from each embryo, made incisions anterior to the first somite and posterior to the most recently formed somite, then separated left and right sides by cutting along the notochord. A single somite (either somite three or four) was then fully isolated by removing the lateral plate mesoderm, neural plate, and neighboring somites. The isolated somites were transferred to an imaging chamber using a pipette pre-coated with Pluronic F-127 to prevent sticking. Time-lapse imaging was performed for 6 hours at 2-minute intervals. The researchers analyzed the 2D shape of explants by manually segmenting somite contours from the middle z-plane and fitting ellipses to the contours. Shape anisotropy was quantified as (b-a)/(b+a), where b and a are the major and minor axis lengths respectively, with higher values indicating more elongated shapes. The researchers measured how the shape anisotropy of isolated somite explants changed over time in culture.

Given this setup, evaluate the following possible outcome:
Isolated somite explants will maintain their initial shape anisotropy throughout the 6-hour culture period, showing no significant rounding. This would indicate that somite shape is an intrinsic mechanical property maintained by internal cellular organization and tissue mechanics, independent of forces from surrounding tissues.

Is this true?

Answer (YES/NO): NO